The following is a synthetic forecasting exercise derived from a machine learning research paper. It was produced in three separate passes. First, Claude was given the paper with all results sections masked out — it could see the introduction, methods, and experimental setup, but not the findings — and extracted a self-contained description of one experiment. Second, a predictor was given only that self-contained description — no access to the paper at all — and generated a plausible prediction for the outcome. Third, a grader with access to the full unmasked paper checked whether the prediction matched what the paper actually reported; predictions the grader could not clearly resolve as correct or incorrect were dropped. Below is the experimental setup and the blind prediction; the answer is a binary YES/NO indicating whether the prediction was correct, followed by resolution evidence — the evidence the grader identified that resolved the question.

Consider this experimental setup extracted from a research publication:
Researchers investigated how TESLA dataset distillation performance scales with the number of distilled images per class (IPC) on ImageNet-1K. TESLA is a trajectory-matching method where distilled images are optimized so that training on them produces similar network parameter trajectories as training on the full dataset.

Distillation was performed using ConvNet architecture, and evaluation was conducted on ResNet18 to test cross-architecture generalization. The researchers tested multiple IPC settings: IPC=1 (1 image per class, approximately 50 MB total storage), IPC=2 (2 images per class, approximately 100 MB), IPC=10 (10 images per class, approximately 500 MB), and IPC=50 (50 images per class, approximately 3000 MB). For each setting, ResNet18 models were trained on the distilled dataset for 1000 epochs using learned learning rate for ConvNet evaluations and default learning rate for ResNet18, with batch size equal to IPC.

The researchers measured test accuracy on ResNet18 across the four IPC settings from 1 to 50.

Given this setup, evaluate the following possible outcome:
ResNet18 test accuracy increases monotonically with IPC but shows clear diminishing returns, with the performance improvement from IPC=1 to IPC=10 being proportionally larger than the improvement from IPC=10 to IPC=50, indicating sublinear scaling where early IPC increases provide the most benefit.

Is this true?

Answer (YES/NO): YES